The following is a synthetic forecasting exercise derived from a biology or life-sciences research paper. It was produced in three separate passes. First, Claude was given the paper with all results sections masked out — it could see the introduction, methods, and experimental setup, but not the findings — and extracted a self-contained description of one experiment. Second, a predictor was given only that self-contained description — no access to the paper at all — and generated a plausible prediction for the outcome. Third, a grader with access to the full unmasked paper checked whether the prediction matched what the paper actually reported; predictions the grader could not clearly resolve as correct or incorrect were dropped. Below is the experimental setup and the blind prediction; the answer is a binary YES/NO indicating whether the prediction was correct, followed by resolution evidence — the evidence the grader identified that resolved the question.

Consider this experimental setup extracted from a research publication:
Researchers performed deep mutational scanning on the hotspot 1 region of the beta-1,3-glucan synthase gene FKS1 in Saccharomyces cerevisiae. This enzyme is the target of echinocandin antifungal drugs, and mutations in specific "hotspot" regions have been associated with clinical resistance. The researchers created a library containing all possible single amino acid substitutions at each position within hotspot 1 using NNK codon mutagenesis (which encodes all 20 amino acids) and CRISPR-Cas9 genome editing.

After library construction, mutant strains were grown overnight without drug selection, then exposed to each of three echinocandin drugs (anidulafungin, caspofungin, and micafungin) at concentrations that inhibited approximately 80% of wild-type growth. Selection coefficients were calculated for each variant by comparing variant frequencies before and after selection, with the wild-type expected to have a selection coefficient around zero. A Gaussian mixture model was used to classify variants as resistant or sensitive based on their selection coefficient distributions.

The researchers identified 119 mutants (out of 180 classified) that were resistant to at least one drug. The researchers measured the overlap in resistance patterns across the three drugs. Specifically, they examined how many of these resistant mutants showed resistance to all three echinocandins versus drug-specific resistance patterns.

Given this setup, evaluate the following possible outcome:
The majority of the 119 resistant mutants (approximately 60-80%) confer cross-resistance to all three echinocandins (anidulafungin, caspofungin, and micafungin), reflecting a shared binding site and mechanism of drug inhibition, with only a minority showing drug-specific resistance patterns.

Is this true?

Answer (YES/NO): YES